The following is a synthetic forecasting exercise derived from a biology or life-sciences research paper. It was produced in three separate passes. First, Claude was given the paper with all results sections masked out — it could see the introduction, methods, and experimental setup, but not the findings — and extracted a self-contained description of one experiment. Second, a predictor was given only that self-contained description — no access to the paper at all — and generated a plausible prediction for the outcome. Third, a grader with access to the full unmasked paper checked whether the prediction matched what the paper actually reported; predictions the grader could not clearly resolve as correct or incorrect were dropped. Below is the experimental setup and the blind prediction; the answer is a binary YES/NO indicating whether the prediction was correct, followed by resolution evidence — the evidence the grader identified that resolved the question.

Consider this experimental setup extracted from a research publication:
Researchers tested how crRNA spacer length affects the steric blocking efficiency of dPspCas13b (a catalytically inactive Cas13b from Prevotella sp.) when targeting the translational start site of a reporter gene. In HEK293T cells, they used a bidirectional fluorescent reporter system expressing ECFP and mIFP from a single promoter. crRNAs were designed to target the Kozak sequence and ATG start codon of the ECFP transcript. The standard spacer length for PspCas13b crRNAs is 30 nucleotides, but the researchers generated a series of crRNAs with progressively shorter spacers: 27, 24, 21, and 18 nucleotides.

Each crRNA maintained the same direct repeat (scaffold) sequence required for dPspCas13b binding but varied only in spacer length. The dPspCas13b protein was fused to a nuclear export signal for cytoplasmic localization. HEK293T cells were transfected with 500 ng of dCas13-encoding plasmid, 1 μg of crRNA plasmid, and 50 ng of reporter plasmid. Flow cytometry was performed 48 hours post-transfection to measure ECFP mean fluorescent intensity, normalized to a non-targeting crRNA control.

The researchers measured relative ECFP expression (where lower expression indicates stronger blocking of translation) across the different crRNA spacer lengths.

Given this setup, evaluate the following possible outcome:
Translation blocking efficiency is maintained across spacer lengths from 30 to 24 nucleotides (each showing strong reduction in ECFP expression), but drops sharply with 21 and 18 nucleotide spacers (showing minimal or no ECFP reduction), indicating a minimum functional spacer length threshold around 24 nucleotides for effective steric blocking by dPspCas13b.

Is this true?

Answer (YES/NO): NO